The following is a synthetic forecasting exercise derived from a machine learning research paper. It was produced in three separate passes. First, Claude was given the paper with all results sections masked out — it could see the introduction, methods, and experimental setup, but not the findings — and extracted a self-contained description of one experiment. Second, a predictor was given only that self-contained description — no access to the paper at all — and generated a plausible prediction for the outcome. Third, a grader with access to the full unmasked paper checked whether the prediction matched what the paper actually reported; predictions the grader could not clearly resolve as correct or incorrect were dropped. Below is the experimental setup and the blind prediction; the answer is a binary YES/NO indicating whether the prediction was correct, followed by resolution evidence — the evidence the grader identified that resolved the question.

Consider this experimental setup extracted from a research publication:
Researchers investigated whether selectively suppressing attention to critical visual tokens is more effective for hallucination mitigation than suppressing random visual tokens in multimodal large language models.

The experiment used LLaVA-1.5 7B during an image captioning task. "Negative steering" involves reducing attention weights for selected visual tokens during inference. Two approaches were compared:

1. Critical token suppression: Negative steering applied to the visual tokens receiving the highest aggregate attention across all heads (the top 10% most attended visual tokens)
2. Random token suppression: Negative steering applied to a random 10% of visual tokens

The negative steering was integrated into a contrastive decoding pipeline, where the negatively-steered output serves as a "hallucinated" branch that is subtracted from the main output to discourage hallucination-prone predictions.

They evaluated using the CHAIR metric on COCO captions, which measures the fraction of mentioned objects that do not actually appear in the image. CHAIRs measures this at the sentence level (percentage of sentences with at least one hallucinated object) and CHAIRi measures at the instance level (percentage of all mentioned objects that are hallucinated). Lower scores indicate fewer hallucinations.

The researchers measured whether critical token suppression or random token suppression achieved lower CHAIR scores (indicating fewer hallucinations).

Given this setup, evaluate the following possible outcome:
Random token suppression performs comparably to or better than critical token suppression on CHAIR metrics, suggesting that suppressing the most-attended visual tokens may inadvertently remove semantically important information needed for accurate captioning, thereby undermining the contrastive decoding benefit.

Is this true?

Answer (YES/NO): NO